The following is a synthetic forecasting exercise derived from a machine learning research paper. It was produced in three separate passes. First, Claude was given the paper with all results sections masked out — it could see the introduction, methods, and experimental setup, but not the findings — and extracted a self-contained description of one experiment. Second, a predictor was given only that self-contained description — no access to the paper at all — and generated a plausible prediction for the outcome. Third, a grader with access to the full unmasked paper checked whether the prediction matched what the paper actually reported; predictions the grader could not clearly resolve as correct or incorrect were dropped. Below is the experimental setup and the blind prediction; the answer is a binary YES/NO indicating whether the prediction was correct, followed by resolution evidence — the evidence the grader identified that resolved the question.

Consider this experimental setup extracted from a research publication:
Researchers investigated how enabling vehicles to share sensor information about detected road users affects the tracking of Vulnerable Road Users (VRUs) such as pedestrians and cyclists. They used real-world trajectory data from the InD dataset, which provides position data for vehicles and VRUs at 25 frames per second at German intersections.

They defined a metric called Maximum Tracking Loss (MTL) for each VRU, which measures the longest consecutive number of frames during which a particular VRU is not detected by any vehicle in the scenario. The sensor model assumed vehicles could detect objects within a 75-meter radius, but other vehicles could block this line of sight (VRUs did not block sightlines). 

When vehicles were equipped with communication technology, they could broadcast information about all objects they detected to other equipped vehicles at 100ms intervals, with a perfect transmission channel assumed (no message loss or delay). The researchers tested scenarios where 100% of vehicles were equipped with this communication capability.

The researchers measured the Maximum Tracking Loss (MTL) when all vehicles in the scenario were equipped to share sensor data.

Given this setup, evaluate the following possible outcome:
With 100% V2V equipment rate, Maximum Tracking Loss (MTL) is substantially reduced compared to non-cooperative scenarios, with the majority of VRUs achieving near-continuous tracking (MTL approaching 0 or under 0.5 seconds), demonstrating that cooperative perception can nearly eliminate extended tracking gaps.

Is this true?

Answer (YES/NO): YES